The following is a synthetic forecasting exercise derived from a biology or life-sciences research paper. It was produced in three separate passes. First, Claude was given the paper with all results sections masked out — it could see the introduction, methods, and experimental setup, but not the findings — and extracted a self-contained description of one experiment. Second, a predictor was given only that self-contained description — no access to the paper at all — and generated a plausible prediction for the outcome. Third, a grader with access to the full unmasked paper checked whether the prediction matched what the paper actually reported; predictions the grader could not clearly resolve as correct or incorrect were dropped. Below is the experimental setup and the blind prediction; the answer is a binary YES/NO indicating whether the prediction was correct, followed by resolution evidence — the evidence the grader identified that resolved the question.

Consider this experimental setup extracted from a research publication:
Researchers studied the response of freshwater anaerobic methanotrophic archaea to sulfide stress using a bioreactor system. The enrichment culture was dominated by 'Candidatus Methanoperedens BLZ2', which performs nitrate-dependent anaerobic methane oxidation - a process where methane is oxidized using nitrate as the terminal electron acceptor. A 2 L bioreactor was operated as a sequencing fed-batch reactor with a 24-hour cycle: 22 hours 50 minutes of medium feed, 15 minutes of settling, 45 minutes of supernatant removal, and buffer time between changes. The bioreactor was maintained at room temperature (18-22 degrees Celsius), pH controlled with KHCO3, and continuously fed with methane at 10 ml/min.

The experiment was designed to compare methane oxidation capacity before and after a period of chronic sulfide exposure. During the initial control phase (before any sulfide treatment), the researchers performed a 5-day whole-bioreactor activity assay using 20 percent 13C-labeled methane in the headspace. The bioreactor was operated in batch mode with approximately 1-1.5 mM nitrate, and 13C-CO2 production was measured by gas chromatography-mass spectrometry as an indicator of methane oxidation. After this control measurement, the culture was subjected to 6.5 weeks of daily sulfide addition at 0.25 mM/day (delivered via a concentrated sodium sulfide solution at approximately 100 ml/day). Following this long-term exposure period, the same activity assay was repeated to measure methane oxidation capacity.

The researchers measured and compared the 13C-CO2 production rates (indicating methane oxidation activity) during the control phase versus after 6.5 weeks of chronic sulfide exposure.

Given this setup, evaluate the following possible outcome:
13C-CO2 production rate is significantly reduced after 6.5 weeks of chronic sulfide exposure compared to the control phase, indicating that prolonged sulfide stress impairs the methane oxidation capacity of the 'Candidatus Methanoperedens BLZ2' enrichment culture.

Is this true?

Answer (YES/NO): YES